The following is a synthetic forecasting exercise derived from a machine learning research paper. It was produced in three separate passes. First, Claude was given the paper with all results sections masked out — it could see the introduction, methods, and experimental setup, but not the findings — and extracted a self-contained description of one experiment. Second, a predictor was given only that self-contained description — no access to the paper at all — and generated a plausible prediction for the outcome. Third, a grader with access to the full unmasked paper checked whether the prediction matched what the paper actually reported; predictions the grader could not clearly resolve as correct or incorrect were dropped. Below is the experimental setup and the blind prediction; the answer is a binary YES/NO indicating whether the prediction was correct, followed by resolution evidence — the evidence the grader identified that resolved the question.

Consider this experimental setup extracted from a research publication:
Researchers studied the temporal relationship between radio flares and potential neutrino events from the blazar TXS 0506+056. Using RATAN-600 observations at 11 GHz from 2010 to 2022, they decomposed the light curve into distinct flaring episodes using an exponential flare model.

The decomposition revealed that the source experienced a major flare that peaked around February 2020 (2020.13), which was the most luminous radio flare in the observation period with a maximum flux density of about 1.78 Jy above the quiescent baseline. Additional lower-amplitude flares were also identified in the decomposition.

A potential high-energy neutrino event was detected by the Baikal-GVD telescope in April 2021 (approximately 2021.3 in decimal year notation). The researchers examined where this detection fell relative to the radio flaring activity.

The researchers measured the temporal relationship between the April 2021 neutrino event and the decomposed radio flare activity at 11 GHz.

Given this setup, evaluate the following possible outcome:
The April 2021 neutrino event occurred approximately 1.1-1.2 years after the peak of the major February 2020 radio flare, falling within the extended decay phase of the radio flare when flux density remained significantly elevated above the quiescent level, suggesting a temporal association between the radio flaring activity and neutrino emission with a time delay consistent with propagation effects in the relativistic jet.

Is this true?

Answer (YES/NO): NO